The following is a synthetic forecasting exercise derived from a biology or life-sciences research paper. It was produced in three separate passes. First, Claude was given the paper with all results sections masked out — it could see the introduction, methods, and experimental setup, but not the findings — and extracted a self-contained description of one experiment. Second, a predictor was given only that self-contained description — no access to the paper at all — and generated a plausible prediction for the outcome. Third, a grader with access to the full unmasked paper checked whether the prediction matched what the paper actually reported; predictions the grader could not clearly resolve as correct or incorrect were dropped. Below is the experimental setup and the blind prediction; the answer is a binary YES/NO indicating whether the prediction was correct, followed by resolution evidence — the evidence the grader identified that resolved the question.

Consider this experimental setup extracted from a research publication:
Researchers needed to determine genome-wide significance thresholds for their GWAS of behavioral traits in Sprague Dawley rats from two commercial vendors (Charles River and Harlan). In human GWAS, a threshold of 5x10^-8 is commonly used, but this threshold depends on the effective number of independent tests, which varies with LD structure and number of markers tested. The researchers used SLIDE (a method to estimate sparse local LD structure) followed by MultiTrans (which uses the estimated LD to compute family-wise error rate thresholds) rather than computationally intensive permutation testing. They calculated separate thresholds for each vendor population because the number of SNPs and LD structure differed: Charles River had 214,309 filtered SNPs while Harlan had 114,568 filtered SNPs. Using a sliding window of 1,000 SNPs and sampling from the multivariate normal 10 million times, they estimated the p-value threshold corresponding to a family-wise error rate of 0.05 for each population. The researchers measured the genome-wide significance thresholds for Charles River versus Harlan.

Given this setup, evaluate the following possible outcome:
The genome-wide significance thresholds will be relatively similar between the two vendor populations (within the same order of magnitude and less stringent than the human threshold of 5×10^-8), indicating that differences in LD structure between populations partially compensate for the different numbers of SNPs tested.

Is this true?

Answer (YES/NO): NO